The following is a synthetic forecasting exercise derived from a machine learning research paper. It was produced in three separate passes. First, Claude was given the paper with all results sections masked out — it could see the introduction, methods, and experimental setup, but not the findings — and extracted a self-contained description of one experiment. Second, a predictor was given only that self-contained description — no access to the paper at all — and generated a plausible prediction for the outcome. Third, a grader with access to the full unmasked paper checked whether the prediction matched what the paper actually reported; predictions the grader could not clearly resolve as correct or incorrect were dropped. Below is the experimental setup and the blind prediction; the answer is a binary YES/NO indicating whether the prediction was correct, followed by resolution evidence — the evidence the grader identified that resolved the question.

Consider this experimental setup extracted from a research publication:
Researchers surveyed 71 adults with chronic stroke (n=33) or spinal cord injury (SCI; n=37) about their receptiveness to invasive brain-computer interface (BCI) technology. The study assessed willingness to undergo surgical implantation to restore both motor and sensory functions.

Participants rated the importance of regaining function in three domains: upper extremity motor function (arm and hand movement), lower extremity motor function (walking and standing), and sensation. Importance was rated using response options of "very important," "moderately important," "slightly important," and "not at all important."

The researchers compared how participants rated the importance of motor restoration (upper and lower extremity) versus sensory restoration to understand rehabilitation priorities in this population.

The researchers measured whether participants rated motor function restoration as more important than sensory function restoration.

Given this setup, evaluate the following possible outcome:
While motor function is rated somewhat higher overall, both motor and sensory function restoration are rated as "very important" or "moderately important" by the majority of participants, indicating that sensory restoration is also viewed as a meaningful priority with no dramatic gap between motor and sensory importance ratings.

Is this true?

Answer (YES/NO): YES